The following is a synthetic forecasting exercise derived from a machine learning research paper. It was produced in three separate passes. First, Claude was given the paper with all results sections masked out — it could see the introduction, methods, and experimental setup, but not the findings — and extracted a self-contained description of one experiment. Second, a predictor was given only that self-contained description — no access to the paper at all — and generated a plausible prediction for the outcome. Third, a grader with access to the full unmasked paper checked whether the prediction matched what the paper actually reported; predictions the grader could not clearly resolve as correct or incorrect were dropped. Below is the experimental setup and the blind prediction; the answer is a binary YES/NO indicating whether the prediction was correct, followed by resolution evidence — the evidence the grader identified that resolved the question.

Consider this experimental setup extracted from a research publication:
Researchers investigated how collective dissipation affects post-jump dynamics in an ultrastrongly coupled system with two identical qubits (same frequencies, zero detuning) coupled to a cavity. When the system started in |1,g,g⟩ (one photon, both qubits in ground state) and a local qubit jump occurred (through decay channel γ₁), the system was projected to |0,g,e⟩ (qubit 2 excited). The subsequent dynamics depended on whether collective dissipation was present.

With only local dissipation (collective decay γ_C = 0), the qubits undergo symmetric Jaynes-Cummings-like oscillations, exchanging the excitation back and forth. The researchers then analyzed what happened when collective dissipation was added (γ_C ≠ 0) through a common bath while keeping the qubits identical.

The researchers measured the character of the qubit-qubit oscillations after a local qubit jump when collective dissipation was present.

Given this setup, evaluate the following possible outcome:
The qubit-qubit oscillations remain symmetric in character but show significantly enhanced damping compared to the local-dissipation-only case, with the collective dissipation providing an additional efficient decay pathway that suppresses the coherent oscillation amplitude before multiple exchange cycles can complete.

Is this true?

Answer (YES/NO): NO